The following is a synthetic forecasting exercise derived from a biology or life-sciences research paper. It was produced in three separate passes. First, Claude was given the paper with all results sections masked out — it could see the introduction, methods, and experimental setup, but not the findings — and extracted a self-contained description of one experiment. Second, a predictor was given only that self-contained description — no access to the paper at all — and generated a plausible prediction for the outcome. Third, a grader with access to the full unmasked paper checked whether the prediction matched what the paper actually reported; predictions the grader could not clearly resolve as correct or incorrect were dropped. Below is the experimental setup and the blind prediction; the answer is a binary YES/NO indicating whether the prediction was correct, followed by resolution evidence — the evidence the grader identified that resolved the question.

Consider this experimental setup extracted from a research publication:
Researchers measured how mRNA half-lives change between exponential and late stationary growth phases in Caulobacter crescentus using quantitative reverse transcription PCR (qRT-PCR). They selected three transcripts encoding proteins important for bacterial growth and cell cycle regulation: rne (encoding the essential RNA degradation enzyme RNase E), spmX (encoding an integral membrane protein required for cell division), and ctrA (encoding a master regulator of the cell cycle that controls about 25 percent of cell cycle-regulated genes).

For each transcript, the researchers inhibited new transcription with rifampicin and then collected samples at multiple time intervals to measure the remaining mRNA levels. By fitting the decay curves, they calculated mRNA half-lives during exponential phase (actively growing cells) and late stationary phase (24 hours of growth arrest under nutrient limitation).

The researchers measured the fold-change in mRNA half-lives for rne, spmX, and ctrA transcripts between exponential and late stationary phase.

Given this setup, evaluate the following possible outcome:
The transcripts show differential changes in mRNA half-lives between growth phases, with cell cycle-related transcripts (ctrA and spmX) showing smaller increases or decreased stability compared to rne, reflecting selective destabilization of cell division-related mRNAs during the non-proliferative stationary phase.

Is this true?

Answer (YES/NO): NO